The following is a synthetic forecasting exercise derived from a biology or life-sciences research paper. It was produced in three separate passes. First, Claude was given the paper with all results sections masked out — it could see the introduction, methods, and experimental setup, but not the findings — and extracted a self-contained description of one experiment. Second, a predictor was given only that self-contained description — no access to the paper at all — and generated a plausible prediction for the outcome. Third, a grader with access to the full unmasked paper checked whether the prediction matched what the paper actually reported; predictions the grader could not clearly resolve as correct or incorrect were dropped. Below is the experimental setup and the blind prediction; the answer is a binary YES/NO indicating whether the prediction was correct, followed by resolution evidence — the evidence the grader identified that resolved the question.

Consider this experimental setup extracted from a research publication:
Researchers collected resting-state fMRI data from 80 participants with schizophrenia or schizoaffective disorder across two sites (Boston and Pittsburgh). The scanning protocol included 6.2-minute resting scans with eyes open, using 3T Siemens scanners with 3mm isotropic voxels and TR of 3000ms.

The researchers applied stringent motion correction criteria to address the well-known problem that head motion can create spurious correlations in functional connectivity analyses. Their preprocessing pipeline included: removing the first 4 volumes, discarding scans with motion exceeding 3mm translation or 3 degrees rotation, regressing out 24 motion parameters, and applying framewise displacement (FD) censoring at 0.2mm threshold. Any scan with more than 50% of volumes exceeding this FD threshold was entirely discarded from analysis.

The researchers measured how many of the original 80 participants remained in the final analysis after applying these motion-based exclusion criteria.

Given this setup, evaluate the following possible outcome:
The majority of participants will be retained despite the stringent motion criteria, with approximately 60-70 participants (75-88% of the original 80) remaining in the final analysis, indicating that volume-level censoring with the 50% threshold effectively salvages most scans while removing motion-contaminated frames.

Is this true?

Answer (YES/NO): NO